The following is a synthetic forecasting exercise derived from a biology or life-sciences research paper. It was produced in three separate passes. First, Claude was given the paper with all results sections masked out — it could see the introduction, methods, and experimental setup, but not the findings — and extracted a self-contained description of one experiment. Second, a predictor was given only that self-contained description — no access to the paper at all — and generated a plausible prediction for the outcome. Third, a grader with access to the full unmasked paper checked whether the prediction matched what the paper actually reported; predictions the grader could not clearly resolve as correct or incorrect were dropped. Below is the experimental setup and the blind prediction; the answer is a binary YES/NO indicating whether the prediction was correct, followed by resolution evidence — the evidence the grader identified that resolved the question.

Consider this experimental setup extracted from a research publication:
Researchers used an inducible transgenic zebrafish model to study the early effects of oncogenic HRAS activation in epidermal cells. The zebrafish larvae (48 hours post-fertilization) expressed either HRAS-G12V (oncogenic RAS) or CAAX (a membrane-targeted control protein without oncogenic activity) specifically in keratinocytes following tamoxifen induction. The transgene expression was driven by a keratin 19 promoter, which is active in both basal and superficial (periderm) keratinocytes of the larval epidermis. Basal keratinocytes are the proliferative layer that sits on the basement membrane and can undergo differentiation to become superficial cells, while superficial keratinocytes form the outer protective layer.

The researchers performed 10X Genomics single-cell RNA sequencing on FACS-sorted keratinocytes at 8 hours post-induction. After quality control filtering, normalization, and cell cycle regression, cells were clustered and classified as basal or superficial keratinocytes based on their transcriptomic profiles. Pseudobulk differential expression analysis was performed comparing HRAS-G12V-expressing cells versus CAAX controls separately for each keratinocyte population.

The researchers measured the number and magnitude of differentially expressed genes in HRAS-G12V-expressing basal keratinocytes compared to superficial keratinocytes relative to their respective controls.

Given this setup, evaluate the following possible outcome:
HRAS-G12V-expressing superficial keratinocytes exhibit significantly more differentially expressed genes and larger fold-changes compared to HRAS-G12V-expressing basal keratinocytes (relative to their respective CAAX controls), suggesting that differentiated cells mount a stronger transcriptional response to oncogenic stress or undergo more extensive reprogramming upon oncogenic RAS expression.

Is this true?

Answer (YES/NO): NO